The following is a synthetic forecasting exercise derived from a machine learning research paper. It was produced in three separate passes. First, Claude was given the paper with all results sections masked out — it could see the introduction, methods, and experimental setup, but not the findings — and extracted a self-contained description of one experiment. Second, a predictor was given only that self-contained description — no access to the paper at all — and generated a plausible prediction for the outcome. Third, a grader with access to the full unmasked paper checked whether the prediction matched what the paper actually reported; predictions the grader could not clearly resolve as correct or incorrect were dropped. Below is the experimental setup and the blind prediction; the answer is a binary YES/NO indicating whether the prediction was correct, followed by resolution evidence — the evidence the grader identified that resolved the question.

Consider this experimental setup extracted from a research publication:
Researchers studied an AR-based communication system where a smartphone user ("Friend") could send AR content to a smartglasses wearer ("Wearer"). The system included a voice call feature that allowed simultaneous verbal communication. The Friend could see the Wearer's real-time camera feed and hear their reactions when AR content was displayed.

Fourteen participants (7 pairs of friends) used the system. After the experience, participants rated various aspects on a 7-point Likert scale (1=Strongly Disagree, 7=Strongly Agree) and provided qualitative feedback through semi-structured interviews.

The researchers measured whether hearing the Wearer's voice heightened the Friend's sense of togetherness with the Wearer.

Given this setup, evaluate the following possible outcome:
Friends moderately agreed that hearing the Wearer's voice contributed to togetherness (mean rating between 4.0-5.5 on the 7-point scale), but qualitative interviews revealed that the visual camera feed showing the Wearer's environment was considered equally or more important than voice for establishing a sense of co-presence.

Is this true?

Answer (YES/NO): NO